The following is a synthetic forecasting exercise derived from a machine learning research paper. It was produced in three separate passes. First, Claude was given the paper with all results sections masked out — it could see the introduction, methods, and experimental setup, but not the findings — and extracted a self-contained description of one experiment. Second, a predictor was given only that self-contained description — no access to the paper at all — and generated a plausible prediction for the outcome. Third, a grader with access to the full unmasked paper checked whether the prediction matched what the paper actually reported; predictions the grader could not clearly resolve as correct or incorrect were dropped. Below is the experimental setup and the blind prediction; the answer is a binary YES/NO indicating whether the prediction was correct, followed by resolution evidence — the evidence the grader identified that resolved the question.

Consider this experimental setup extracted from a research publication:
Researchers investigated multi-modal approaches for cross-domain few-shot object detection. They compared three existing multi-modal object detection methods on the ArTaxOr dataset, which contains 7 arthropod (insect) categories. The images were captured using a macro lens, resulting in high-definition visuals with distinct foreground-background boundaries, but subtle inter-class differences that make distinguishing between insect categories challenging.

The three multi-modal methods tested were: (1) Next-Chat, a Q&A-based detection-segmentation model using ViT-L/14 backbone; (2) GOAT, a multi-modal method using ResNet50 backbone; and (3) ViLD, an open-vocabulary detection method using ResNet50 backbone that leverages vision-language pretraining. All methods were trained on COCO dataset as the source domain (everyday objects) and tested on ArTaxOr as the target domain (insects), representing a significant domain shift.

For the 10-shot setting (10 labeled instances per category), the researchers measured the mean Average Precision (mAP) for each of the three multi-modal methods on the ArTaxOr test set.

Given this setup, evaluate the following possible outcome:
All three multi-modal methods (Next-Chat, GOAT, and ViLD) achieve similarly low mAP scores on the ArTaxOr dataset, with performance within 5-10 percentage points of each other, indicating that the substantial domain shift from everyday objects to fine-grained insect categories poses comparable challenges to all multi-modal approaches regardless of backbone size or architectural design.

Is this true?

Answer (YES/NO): NO